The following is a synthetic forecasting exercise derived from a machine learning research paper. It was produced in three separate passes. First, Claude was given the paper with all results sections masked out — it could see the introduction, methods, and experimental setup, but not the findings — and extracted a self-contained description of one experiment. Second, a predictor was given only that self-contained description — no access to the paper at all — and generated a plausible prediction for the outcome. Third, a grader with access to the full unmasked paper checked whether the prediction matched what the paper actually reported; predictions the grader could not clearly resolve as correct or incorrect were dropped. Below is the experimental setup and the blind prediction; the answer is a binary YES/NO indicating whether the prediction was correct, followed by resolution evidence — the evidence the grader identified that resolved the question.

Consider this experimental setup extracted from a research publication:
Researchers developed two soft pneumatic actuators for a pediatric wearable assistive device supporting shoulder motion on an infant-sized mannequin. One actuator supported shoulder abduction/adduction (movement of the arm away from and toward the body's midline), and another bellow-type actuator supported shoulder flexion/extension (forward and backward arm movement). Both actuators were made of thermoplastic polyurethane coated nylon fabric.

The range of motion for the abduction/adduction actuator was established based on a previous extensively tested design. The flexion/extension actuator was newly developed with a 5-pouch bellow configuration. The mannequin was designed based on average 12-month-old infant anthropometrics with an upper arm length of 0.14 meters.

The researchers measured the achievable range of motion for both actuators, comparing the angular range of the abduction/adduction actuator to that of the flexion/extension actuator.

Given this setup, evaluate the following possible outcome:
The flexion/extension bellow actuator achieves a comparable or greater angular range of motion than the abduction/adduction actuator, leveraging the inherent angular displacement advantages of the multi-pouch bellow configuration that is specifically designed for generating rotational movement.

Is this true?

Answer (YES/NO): NO